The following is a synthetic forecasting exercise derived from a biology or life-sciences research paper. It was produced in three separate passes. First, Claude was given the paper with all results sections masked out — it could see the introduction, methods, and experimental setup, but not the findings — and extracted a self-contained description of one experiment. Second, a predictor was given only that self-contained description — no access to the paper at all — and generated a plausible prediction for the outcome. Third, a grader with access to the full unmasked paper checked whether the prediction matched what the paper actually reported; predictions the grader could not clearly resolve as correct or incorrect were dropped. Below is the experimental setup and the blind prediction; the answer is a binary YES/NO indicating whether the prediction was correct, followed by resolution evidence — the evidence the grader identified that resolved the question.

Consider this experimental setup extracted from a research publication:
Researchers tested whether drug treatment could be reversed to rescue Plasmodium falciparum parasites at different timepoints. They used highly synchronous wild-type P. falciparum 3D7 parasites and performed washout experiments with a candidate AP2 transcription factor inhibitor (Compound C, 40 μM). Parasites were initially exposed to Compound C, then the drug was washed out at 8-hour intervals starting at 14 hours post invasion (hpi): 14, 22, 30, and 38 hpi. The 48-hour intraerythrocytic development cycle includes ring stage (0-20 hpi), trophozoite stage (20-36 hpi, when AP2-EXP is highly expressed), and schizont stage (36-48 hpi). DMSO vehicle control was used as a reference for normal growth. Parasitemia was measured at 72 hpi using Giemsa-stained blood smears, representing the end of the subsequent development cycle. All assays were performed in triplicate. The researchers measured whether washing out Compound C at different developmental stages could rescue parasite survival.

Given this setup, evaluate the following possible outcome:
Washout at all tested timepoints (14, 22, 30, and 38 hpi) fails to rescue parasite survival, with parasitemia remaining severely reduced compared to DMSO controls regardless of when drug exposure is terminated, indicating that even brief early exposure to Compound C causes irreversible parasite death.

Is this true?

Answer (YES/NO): NO